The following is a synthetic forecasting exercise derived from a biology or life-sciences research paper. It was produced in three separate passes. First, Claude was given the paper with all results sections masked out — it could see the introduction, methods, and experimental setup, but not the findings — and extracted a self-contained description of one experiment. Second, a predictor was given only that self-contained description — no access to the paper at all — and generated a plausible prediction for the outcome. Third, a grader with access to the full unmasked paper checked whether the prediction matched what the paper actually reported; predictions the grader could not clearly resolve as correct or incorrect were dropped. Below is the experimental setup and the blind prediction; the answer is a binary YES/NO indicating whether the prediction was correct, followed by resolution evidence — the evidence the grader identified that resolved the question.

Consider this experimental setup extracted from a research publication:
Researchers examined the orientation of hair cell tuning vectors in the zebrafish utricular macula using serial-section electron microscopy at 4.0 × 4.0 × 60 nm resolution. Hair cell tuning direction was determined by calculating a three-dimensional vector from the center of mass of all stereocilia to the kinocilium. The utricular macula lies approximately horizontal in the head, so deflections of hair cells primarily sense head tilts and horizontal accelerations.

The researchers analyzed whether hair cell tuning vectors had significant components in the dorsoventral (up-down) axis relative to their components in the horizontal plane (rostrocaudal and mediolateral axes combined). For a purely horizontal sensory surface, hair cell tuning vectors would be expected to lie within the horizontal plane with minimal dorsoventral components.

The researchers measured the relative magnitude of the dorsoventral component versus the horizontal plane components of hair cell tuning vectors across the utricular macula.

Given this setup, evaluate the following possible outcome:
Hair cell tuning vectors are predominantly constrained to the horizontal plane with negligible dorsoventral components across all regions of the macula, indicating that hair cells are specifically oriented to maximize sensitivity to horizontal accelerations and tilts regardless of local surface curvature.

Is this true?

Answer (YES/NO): NO